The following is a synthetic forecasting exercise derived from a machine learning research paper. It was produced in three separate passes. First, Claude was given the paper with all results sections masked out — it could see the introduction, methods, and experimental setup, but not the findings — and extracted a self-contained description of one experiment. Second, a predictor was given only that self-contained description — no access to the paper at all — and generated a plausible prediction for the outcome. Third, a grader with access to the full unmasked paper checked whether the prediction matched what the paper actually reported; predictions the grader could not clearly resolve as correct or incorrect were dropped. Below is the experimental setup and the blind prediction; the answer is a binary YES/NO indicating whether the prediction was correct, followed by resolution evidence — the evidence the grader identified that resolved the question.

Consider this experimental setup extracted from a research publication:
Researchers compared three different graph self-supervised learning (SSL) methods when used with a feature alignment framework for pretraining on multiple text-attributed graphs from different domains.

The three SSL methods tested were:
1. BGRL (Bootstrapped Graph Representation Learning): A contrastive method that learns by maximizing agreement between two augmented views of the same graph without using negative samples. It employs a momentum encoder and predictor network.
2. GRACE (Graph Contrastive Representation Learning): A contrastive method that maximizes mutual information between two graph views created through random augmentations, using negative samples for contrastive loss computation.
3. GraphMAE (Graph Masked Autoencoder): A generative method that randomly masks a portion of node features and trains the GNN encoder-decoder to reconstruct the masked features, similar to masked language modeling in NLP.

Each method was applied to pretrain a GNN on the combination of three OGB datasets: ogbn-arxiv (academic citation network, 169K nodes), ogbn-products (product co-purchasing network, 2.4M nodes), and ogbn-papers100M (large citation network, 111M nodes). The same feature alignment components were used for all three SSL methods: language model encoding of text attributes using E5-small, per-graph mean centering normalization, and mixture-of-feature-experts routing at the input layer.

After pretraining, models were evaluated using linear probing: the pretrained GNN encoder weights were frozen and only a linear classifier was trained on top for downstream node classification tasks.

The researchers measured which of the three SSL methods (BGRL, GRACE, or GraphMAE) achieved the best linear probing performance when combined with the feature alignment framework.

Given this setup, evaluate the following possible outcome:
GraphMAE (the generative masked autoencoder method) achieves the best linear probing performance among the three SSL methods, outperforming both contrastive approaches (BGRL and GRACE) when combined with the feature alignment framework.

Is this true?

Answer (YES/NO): YES